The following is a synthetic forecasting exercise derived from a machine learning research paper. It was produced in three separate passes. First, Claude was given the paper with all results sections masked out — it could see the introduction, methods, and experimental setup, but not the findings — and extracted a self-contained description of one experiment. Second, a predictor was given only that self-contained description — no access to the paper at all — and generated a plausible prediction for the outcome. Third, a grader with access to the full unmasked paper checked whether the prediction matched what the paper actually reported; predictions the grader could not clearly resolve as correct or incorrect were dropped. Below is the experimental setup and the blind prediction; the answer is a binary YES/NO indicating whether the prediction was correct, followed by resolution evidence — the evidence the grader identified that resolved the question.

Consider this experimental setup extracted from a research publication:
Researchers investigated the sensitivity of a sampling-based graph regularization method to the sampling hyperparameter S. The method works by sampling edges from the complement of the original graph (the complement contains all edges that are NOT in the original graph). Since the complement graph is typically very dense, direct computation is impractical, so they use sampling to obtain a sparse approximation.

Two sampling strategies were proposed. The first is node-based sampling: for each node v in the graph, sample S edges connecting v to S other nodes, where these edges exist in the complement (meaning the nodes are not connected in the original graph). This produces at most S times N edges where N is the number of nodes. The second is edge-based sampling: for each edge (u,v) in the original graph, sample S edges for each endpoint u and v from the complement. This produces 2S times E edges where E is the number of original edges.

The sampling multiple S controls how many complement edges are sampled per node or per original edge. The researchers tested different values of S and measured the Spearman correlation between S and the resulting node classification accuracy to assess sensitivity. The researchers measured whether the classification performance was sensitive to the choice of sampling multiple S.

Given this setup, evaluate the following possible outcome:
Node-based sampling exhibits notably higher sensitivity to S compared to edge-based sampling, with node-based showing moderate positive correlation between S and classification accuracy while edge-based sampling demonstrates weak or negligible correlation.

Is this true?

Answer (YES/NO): NO